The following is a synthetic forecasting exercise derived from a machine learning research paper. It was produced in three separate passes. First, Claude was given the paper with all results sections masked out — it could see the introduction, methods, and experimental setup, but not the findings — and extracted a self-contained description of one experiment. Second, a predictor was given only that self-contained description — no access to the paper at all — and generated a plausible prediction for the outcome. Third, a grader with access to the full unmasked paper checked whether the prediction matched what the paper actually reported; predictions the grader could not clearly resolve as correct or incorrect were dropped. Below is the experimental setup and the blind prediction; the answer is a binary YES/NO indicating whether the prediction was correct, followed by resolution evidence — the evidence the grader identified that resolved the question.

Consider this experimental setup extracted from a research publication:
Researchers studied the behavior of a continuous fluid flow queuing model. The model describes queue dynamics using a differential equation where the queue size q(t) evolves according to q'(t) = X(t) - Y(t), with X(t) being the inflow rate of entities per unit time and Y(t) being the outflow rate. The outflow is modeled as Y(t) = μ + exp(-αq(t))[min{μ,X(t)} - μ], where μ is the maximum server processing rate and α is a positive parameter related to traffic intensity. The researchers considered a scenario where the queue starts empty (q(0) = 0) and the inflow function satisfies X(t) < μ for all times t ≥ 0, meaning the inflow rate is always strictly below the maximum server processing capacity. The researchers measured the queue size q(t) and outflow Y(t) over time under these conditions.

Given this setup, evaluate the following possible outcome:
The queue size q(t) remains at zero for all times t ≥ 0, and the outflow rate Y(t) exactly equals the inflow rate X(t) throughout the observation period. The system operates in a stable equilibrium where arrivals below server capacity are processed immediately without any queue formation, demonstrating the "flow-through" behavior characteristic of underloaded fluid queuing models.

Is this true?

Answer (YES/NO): YES